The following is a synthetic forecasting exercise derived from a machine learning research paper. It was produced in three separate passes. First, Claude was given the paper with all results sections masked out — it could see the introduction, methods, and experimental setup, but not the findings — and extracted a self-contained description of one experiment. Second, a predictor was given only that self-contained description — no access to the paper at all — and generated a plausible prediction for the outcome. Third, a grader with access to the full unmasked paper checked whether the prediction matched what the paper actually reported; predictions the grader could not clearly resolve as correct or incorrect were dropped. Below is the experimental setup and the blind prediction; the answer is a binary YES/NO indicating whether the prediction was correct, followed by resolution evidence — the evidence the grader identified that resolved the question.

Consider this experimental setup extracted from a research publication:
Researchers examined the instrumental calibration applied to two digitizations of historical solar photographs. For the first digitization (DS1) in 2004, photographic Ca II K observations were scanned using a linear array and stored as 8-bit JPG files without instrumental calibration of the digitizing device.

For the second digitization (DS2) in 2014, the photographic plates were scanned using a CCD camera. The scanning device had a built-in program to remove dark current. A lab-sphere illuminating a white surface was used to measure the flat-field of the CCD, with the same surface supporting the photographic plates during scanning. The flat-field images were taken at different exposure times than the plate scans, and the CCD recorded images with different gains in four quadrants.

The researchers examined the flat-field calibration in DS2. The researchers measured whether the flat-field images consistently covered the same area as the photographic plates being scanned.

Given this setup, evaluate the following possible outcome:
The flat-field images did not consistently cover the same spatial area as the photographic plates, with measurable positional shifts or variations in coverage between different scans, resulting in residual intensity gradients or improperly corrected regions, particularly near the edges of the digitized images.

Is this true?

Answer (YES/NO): YES